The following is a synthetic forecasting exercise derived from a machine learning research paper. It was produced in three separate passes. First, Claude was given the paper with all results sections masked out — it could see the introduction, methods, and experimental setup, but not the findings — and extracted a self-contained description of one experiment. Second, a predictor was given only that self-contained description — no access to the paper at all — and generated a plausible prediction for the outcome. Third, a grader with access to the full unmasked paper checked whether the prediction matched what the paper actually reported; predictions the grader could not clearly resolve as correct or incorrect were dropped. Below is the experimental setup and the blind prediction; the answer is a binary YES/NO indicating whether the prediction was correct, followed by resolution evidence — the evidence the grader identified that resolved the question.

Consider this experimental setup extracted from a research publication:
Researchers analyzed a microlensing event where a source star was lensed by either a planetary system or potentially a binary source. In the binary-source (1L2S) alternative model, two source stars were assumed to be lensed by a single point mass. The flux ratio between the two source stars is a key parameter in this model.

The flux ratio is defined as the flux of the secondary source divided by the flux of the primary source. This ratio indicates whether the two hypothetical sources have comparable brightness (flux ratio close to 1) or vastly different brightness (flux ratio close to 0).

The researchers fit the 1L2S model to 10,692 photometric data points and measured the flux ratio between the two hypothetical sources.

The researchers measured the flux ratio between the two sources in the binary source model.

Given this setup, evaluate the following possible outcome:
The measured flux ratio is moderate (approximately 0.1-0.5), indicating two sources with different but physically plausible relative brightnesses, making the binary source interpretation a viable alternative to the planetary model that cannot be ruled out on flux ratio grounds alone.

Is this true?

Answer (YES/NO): NO